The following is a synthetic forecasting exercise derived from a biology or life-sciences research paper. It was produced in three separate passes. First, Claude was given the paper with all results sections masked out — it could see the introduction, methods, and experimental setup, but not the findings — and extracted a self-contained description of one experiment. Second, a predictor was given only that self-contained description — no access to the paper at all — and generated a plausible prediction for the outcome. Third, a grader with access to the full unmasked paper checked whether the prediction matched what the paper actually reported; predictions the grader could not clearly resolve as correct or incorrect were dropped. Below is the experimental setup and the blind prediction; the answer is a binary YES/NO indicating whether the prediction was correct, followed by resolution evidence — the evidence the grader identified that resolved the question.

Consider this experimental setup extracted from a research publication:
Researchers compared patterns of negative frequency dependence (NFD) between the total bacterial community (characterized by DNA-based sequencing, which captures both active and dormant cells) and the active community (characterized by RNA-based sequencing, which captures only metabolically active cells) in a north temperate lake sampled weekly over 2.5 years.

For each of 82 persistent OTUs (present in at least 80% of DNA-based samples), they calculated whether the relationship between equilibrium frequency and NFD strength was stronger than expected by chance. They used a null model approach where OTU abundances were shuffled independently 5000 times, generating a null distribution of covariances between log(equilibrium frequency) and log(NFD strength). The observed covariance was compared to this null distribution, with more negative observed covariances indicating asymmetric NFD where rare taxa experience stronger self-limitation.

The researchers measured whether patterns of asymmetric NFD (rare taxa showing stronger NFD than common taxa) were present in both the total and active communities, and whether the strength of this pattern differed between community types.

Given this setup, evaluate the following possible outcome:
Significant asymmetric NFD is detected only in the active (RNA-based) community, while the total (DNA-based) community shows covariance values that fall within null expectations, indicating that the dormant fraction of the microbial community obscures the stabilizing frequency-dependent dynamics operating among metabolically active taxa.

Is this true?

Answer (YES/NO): YES